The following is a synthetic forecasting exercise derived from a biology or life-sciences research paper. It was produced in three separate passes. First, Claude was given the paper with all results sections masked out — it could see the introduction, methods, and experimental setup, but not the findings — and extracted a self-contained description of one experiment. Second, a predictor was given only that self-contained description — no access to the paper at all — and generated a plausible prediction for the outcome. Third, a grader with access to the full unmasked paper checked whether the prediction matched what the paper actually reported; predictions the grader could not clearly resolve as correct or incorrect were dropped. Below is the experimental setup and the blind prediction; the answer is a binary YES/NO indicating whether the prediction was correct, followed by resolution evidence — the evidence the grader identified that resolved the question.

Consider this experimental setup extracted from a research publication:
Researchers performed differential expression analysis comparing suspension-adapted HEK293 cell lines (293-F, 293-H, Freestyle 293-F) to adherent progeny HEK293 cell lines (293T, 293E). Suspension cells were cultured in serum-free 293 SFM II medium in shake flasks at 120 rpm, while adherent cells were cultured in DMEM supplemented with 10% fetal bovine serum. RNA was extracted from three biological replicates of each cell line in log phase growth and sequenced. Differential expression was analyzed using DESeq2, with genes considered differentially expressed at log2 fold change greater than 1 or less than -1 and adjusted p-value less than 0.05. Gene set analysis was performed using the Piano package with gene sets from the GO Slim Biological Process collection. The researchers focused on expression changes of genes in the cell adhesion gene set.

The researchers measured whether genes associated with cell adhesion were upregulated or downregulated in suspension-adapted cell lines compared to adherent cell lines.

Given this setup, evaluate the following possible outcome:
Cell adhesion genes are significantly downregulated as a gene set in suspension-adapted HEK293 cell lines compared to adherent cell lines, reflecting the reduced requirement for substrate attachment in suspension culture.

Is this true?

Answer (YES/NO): NO